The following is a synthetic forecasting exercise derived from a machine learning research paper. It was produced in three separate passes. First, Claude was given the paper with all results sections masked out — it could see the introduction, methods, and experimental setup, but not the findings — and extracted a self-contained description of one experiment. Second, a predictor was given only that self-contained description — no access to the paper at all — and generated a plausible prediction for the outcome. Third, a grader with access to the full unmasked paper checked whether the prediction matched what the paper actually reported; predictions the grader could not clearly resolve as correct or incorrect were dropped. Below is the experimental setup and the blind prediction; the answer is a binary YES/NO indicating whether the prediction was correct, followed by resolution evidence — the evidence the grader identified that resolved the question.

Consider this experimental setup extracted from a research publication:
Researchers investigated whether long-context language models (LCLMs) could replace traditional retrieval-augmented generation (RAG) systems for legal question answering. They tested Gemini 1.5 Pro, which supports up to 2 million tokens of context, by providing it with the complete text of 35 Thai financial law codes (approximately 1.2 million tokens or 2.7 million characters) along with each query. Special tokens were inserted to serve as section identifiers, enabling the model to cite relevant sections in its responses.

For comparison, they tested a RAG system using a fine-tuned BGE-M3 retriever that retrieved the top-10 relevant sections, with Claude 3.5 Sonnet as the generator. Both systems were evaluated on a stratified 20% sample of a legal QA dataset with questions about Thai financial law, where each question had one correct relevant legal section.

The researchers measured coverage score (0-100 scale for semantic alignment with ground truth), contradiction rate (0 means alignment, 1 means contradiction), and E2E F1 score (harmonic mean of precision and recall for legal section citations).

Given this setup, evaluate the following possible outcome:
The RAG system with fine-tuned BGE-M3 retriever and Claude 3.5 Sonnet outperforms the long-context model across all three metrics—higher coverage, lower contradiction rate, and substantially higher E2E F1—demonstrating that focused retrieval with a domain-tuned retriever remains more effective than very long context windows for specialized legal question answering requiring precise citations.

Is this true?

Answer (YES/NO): NO